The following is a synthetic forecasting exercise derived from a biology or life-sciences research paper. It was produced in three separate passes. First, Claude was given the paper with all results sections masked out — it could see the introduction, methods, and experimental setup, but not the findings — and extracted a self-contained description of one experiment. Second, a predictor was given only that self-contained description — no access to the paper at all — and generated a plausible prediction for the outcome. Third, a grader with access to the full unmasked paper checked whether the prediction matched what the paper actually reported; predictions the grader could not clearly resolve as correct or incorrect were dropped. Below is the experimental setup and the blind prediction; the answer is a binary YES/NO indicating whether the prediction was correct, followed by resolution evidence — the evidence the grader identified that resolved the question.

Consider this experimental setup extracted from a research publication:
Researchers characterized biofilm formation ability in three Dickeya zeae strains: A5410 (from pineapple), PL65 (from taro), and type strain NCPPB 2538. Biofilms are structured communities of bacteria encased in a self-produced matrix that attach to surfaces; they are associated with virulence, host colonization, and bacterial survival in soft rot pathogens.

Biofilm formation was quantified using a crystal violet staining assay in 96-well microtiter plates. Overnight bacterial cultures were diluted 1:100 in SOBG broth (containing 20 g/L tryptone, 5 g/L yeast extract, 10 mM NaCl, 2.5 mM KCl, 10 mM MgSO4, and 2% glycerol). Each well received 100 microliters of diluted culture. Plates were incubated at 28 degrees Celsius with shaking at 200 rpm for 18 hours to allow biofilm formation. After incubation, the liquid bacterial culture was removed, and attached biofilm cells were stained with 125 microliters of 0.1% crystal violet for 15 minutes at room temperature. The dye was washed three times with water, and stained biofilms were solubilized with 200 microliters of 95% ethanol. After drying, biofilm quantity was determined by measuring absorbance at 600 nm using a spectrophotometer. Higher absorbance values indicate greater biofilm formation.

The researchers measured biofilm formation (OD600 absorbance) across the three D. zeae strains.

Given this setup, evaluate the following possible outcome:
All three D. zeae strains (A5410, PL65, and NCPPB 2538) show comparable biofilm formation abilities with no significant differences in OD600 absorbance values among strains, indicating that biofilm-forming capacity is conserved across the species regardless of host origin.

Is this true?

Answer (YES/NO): YES